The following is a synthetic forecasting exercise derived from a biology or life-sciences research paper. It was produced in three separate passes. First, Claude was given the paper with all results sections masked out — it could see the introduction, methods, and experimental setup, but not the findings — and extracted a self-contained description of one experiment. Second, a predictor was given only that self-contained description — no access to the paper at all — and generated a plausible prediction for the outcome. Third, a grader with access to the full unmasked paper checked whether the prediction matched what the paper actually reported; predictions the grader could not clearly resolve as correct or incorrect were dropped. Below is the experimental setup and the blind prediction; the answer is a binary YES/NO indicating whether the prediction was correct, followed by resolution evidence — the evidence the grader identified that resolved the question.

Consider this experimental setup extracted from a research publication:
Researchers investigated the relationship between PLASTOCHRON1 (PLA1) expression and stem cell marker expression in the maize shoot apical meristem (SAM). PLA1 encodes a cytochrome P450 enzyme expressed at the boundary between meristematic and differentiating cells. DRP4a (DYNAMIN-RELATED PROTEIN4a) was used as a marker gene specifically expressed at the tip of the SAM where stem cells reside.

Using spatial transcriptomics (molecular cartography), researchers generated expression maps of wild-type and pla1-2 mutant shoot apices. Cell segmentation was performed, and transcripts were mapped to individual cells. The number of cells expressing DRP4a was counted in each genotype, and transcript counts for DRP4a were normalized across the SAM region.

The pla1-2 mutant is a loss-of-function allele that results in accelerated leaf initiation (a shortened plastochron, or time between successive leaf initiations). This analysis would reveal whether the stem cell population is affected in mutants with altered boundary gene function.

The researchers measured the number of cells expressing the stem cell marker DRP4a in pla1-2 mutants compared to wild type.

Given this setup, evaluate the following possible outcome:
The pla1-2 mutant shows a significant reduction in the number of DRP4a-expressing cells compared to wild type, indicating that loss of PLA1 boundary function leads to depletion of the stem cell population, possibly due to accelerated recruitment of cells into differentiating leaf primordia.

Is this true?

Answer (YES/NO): YES